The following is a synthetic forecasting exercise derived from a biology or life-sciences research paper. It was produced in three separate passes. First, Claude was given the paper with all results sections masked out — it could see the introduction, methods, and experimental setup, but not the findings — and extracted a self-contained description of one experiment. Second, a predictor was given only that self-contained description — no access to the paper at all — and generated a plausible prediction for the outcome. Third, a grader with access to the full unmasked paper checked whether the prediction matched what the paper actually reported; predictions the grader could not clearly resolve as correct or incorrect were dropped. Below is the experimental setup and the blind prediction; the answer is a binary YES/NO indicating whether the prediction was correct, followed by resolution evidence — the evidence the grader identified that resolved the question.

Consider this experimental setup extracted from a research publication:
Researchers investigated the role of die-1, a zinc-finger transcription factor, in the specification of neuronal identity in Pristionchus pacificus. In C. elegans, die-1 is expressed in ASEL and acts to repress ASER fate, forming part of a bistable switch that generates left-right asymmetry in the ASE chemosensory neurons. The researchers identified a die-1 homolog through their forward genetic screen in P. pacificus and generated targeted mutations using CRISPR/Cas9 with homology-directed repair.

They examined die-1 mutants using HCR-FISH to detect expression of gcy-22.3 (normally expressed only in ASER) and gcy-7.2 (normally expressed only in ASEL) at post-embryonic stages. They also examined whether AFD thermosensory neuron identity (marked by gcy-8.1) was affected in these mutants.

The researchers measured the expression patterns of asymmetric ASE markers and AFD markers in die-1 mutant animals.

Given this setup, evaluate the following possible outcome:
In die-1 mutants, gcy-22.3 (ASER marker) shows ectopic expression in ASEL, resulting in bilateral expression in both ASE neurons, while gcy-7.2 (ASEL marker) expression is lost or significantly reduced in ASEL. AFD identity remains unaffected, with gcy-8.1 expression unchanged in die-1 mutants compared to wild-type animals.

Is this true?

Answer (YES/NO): NO